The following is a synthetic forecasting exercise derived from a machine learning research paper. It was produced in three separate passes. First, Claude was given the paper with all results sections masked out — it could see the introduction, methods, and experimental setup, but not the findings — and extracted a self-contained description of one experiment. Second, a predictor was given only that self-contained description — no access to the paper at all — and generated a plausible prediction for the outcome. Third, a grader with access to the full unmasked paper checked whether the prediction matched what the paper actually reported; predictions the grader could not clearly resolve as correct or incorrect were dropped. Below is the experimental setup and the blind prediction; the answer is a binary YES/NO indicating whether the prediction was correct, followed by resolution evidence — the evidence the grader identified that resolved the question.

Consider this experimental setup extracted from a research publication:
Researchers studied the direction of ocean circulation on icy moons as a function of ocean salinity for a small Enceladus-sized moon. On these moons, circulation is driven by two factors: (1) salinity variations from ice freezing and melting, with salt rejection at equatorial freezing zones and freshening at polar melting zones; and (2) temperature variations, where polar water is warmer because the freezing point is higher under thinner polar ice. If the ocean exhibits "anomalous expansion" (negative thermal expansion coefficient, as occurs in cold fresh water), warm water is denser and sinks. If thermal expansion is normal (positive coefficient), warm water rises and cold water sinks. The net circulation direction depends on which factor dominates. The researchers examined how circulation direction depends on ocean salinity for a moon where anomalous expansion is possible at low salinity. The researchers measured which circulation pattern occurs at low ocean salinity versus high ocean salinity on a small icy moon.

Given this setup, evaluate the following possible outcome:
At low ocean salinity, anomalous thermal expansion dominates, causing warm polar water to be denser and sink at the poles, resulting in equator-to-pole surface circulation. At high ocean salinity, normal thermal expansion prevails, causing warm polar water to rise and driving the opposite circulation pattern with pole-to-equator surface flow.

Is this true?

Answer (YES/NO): YES